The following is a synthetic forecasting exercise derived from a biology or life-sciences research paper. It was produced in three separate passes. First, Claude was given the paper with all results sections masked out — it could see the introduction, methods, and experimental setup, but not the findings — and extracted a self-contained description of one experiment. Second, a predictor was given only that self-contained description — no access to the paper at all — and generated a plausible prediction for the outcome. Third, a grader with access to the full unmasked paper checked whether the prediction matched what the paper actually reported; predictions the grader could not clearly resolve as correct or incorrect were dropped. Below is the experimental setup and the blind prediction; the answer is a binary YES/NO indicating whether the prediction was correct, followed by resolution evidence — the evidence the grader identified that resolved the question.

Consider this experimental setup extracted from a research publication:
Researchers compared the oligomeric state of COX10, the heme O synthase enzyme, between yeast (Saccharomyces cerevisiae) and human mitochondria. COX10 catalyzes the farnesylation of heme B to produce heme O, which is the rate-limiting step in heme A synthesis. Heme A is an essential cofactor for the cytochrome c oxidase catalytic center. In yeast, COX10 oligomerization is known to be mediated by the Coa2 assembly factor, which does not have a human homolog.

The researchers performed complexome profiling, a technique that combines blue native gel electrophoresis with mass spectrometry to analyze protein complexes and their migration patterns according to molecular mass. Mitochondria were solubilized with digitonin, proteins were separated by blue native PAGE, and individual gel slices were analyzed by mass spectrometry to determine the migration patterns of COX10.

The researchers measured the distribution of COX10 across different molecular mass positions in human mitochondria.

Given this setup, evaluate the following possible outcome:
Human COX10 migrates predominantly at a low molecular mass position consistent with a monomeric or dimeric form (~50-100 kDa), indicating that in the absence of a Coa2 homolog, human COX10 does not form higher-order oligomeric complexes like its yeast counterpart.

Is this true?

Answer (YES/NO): YES